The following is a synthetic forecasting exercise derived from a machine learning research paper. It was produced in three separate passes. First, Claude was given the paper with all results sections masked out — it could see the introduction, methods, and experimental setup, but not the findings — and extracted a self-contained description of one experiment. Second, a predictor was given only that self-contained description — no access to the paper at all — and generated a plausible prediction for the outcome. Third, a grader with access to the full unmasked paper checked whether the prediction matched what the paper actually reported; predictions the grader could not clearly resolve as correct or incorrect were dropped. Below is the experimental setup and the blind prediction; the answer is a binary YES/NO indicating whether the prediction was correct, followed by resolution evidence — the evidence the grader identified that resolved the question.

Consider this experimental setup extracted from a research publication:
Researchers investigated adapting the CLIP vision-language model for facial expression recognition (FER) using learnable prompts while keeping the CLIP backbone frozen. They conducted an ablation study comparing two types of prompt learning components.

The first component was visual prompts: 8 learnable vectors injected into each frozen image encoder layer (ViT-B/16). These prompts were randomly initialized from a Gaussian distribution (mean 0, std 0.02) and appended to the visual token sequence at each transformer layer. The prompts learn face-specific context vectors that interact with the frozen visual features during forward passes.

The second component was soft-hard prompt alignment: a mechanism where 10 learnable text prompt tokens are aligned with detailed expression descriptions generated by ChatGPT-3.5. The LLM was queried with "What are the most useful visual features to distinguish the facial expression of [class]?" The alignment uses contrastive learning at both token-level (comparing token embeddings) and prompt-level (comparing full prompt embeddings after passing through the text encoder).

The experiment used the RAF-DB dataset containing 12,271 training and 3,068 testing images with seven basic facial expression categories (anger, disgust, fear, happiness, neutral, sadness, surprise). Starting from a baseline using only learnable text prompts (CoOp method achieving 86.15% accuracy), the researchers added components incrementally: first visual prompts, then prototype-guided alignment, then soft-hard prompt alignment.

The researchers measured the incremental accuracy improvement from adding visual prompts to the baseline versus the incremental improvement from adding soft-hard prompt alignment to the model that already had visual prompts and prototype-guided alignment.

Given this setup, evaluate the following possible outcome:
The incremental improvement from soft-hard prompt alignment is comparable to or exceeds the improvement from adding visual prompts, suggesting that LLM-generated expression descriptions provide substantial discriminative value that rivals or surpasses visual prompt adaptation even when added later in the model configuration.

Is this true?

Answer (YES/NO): NO